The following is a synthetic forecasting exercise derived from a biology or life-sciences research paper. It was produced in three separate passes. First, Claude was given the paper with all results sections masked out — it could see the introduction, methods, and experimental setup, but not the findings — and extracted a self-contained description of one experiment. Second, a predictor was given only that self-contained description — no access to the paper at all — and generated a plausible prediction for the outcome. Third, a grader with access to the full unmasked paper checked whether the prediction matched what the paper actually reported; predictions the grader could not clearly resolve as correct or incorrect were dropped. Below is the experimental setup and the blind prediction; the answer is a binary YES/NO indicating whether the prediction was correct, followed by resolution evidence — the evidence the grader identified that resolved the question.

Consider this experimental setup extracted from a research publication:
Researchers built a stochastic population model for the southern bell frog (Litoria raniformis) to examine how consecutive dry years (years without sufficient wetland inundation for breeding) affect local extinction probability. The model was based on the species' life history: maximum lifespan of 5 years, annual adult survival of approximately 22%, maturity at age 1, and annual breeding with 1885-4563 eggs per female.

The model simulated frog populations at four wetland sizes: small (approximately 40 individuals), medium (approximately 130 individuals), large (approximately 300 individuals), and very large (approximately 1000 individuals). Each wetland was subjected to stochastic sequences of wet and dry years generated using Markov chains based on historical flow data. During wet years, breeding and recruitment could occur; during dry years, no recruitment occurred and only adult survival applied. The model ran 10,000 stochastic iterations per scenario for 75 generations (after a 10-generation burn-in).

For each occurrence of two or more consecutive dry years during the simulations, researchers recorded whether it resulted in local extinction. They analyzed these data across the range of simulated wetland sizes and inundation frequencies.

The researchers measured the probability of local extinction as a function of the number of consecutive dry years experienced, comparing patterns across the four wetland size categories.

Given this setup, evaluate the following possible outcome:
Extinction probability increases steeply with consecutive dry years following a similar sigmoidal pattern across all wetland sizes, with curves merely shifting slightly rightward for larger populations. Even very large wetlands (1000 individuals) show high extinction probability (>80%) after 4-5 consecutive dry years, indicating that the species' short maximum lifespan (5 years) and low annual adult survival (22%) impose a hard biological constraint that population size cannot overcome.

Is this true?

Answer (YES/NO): NO